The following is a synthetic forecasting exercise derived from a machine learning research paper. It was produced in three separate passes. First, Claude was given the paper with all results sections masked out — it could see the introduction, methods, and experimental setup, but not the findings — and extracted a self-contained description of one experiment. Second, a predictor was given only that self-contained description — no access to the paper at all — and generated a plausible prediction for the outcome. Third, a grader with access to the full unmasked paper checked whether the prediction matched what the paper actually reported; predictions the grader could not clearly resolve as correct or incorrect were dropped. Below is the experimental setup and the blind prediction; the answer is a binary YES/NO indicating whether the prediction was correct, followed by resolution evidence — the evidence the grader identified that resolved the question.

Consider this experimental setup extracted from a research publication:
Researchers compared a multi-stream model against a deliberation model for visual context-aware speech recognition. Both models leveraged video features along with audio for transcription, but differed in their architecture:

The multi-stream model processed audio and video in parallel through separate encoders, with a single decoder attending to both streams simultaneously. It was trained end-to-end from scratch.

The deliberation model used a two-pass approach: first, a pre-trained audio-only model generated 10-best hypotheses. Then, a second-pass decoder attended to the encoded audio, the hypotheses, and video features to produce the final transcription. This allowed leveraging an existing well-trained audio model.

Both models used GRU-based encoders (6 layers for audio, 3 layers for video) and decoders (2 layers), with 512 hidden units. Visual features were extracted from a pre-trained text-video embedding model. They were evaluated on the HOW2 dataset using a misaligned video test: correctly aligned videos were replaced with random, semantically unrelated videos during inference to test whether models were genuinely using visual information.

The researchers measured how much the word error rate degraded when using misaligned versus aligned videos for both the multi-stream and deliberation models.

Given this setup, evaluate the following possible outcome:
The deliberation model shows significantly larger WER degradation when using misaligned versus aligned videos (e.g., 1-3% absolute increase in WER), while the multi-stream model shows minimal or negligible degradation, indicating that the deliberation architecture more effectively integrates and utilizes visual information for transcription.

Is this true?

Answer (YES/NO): NO